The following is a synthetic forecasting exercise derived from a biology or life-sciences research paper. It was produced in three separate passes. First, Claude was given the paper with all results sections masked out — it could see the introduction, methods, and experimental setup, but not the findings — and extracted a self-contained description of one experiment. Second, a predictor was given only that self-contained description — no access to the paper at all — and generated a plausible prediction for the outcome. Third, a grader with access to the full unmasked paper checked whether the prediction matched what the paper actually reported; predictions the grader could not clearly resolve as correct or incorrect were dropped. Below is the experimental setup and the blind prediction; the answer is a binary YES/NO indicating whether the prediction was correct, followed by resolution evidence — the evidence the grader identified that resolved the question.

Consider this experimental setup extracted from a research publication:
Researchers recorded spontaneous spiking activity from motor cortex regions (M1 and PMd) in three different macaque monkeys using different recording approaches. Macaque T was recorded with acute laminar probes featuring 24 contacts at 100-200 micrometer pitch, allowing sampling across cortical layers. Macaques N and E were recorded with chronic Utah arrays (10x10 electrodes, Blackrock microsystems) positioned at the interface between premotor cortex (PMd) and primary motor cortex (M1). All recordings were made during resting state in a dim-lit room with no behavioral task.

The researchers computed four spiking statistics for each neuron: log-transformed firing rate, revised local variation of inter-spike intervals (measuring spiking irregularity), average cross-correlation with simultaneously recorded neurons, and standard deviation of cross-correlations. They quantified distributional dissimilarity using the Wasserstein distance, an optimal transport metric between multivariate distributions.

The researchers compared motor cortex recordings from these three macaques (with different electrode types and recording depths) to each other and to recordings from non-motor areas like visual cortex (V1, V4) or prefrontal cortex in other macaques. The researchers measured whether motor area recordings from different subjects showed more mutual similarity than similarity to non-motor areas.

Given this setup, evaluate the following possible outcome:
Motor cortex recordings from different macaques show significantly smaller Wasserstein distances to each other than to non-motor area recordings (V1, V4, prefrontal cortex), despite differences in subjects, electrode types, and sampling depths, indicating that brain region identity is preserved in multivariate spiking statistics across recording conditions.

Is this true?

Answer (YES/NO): YES